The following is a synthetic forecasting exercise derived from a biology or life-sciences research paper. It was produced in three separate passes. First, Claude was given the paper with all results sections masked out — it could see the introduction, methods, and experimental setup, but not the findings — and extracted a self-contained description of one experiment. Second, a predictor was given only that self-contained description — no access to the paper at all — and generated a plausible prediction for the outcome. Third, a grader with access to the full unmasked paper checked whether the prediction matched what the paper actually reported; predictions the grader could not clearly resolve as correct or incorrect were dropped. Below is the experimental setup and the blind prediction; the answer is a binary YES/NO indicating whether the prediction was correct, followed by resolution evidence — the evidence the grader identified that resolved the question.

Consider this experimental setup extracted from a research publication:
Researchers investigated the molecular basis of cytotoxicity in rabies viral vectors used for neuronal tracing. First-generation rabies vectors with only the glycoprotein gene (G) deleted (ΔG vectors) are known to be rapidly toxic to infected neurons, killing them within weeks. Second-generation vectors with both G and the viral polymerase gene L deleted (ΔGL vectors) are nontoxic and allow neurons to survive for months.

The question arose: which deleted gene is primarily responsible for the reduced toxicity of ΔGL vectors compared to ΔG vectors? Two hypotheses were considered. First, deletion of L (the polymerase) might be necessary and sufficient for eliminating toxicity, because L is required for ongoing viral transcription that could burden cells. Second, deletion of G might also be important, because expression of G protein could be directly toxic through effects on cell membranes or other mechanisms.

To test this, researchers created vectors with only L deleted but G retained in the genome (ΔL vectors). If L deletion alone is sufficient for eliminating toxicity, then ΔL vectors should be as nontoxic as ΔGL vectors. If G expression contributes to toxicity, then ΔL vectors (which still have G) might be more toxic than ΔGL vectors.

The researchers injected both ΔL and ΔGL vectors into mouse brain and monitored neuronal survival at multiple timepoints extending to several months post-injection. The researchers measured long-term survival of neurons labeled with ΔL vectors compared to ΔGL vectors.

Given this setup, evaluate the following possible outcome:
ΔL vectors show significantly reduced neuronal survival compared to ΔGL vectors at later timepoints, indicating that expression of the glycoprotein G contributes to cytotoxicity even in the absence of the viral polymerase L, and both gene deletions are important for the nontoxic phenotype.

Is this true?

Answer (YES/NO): NO